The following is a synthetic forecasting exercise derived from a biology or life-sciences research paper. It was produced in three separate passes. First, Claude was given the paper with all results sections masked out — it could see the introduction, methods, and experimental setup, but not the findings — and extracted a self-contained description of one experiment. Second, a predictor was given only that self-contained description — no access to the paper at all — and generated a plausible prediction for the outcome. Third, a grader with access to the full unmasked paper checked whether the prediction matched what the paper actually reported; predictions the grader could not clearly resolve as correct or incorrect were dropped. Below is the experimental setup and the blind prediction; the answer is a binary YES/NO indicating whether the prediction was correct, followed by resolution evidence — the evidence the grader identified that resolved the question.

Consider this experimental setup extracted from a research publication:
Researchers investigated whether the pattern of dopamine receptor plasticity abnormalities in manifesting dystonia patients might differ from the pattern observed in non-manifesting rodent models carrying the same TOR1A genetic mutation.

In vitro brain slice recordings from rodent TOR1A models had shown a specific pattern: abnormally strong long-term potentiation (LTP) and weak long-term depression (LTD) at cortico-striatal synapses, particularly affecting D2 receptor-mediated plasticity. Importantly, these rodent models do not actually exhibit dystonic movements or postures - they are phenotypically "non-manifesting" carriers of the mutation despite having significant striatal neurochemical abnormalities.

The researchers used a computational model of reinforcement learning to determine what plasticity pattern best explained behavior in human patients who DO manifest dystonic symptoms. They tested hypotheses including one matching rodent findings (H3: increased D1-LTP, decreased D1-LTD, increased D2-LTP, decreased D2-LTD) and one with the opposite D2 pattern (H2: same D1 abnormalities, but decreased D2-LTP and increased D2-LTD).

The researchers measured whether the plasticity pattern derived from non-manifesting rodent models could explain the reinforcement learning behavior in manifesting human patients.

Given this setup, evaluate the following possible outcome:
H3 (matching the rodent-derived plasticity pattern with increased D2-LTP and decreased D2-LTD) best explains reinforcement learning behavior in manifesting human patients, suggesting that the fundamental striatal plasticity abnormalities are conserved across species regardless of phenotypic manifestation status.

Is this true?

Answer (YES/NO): NO